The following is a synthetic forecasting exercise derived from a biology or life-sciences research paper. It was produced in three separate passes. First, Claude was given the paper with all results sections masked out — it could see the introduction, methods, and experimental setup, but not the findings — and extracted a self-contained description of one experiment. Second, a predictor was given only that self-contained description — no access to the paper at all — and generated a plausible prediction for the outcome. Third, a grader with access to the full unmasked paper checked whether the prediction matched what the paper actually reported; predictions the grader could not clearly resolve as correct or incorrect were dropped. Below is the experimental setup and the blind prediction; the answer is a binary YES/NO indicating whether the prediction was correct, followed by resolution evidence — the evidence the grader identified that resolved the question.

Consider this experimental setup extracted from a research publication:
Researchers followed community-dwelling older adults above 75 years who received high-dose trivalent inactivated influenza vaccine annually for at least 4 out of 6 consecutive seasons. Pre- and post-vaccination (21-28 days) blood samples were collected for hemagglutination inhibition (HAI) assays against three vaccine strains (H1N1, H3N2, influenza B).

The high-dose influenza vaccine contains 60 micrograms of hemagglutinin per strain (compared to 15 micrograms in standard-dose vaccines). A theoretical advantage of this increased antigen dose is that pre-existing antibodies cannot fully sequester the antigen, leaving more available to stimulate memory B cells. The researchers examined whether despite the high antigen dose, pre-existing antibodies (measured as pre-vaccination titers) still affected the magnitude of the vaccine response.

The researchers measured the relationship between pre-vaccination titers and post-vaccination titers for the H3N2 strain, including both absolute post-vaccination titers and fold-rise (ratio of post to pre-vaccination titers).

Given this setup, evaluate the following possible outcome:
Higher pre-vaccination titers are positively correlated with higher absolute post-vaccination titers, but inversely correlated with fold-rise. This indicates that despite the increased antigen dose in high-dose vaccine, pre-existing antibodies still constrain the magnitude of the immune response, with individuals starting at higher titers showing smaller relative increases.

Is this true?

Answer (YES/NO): YES